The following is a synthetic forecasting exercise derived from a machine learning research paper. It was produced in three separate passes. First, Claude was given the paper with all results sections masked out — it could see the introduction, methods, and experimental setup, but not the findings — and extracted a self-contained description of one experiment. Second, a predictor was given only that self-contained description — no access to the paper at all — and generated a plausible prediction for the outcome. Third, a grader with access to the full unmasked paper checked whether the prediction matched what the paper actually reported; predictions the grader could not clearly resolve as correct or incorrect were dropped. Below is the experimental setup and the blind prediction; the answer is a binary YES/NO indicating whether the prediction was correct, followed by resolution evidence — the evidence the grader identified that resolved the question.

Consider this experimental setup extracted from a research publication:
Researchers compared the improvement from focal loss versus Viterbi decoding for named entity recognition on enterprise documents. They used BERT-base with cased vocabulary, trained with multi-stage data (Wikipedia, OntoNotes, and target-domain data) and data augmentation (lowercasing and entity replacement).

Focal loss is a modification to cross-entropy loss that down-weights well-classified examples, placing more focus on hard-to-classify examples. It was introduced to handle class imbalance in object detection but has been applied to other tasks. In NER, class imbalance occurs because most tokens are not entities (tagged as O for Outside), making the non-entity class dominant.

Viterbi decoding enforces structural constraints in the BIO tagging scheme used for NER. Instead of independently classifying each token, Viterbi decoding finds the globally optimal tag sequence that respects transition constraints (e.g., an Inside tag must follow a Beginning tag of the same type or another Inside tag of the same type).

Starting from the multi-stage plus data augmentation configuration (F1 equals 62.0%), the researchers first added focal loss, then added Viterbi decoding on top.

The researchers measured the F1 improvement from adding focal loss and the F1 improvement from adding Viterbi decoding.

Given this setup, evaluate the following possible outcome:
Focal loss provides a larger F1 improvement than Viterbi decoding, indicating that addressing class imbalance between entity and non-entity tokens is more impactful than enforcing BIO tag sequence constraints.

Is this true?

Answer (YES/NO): NO